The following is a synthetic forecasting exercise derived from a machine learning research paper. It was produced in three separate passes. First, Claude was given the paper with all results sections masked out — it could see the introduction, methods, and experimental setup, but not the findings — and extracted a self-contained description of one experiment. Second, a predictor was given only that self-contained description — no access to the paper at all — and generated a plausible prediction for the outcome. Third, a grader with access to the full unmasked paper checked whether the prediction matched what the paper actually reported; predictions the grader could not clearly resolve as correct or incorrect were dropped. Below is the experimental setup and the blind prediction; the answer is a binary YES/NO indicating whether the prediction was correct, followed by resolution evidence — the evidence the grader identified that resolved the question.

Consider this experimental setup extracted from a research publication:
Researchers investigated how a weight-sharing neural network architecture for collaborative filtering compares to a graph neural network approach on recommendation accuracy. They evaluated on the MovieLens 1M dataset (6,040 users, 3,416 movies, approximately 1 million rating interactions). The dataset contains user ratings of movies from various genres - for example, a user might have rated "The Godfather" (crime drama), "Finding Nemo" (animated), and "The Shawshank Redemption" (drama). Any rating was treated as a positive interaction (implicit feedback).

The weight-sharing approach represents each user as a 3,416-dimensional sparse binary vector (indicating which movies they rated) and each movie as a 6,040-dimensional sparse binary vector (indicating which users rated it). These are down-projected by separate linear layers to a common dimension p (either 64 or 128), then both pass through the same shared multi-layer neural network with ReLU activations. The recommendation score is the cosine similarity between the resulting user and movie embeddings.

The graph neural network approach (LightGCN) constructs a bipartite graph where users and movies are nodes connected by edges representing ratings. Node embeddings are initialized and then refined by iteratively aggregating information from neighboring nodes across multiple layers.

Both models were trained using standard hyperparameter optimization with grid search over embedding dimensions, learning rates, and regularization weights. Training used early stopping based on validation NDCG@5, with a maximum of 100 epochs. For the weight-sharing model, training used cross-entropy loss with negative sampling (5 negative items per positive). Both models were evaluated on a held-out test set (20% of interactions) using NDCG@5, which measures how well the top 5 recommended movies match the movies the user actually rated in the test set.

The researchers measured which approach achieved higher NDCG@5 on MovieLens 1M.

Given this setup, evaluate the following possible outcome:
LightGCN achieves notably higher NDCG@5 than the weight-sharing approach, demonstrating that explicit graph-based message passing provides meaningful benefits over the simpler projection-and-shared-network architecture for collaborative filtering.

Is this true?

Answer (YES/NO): YES